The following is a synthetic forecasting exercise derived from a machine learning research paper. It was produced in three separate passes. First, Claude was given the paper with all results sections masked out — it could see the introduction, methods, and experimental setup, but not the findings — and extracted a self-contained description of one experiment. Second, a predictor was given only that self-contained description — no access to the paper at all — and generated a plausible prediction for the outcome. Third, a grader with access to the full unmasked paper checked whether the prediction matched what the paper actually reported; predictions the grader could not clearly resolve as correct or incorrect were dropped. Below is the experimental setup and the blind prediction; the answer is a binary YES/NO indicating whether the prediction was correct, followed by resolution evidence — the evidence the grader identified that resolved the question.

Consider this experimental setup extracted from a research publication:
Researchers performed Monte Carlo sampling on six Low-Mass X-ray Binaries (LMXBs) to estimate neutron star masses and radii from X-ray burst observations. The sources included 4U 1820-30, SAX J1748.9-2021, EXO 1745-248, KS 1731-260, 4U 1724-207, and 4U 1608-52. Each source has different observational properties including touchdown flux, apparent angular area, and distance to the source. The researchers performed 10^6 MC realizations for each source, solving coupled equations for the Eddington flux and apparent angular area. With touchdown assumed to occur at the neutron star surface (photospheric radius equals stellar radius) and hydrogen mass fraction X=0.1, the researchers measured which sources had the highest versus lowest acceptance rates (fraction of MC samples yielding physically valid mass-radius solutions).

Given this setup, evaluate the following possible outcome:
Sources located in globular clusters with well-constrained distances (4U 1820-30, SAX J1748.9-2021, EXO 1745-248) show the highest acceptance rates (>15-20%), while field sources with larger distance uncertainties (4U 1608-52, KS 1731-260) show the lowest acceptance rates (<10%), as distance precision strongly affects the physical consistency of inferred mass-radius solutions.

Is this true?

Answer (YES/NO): NO